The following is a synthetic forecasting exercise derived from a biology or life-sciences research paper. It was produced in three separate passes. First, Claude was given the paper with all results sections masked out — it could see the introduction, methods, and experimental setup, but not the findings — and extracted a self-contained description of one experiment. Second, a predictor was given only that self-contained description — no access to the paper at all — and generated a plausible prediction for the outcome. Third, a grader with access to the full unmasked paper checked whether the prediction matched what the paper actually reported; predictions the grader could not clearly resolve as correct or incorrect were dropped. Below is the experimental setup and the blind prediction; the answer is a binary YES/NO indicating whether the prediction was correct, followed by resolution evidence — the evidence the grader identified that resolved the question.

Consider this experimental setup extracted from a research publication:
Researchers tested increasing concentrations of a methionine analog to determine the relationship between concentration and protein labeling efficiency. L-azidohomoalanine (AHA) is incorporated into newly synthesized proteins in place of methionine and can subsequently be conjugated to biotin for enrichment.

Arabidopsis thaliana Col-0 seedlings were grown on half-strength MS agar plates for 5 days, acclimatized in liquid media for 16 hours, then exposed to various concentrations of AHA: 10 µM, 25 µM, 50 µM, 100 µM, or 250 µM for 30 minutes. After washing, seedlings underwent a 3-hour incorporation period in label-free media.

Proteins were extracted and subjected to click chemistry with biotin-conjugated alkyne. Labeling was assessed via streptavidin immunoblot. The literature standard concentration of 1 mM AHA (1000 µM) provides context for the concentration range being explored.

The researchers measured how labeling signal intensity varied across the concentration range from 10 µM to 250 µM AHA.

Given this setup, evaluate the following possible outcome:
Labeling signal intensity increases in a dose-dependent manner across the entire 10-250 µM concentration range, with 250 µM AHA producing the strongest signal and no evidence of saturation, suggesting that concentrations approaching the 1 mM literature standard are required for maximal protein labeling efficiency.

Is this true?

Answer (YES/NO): NO